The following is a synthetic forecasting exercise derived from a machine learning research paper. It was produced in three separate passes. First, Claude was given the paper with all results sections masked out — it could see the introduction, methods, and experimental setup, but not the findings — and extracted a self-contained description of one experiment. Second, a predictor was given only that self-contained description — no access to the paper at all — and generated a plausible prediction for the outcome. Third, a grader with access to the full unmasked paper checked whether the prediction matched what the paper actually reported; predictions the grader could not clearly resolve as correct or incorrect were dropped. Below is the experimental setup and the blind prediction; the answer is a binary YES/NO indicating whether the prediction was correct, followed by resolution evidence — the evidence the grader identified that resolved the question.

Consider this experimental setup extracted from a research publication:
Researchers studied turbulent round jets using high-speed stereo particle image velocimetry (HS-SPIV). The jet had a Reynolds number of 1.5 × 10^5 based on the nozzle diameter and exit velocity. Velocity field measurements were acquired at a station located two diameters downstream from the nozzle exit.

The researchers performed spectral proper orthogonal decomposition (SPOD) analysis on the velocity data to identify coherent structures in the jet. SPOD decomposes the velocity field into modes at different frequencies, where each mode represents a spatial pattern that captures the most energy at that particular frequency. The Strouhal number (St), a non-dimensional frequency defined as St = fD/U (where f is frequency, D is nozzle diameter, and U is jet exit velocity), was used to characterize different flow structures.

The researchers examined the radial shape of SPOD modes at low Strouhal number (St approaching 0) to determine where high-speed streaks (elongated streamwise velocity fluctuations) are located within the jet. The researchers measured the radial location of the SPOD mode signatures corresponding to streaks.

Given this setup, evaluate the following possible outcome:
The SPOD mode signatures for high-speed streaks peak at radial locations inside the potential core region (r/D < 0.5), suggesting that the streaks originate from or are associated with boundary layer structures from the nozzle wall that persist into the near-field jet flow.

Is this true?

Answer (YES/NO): NO